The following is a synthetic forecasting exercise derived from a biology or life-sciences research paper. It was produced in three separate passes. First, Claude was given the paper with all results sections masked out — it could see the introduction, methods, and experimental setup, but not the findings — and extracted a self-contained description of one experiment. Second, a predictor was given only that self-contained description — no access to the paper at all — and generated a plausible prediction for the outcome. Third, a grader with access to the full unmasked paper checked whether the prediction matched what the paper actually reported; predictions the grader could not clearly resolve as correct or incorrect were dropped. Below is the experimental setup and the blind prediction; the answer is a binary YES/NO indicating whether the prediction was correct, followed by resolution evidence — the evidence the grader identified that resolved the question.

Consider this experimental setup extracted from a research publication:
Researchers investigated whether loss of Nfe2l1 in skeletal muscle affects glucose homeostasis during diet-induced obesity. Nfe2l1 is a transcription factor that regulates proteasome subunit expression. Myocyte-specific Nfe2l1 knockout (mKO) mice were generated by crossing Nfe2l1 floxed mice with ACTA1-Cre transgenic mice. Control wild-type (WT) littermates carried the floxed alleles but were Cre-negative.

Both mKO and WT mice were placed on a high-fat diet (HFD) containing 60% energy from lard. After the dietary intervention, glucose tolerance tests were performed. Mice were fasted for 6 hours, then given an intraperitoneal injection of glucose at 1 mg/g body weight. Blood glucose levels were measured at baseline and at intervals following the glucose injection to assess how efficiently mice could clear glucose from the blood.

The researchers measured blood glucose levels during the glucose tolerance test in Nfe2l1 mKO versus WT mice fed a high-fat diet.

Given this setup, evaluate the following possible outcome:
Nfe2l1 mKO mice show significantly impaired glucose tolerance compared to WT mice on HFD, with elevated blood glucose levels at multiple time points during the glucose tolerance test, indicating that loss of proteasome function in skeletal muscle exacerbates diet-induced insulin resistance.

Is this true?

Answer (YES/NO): NO